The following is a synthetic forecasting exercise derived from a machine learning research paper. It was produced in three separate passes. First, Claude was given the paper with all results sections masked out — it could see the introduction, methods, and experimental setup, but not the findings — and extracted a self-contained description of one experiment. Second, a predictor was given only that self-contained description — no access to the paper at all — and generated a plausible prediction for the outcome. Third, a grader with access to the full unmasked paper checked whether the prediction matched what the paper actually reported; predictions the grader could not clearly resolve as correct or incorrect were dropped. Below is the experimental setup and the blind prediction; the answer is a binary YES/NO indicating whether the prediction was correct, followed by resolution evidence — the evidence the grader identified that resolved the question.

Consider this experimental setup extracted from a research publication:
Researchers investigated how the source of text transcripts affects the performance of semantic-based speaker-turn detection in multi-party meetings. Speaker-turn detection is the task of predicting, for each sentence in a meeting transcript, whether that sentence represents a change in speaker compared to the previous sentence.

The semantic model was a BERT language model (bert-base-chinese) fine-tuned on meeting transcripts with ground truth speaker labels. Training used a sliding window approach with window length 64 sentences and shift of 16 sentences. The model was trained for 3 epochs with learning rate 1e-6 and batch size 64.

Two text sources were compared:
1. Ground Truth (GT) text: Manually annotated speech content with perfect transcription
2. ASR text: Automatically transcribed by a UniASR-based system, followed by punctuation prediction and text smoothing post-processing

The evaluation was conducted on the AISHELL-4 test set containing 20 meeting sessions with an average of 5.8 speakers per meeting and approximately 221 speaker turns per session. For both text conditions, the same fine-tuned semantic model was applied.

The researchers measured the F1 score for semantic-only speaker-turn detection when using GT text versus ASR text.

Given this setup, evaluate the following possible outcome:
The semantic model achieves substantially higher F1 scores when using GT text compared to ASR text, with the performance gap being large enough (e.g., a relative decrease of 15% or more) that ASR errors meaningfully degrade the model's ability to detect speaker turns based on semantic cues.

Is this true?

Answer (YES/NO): YES